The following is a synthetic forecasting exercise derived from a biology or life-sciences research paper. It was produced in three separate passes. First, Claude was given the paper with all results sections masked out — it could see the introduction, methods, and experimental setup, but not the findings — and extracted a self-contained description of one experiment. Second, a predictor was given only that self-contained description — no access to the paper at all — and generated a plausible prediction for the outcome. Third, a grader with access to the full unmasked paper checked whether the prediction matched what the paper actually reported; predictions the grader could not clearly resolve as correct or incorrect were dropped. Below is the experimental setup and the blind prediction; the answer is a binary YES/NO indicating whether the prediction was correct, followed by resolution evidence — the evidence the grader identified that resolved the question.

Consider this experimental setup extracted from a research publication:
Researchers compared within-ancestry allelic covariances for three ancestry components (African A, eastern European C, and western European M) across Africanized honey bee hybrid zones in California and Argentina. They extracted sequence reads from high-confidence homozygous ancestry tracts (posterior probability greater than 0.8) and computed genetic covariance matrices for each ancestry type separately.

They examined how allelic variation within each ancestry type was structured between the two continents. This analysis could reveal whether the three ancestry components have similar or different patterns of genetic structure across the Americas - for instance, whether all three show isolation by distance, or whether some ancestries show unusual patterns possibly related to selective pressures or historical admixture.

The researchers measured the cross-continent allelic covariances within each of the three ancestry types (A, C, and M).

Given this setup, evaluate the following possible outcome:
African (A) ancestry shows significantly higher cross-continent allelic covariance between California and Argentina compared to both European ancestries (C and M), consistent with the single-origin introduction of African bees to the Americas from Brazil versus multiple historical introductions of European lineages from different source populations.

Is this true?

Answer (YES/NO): NO